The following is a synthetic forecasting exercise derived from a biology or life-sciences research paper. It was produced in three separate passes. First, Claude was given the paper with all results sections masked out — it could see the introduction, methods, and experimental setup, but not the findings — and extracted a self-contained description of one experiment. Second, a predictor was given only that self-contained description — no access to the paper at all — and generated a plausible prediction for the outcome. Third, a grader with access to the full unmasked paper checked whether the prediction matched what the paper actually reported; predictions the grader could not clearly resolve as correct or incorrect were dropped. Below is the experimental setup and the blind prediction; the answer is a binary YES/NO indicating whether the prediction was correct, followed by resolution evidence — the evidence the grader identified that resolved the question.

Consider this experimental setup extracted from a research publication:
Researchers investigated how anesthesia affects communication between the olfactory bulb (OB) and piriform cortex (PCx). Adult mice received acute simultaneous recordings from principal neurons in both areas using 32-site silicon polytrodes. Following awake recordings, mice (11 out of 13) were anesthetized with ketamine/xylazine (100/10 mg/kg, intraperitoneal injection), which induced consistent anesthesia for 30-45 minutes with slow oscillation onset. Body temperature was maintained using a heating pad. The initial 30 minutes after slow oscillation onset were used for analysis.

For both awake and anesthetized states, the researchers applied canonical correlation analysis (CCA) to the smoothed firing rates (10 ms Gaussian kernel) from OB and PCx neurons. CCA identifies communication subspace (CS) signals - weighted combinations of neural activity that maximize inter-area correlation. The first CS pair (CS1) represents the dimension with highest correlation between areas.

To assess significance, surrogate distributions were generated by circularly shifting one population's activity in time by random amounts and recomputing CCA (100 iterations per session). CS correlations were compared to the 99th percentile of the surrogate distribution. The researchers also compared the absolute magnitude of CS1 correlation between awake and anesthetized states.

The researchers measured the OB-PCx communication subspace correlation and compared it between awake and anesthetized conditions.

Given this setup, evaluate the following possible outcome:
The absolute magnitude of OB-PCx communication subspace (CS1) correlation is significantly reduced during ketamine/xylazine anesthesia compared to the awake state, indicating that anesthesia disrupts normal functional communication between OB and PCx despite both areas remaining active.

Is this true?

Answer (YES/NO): YES